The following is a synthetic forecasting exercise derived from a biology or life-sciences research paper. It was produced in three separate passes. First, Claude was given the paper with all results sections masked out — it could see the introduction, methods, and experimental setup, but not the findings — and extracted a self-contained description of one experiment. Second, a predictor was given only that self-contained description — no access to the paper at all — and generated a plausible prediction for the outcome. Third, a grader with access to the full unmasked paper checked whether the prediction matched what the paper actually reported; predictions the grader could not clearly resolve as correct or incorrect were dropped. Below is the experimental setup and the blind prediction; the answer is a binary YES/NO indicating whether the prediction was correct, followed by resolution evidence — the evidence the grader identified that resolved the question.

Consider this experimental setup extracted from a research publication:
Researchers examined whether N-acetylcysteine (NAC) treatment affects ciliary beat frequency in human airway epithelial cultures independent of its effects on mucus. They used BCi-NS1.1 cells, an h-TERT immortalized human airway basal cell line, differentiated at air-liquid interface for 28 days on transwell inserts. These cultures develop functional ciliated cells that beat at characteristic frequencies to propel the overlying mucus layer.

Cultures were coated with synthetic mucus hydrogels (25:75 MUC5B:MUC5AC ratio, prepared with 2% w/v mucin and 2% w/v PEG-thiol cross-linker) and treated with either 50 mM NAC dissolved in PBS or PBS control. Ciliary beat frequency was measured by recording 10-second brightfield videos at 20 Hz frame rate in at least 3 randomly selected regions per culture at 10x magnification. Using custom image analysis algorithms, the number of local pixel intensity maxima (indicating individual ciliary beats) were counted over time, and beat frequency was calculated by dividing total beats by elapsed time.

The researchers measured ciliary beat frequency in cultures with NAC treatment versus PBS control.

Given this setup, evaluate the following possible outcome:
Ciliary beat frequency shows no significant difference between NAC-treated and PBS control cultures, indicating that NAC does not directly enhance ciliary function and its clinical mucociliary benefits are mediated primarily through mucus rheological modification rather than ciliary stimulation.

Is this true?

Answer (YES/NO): YES